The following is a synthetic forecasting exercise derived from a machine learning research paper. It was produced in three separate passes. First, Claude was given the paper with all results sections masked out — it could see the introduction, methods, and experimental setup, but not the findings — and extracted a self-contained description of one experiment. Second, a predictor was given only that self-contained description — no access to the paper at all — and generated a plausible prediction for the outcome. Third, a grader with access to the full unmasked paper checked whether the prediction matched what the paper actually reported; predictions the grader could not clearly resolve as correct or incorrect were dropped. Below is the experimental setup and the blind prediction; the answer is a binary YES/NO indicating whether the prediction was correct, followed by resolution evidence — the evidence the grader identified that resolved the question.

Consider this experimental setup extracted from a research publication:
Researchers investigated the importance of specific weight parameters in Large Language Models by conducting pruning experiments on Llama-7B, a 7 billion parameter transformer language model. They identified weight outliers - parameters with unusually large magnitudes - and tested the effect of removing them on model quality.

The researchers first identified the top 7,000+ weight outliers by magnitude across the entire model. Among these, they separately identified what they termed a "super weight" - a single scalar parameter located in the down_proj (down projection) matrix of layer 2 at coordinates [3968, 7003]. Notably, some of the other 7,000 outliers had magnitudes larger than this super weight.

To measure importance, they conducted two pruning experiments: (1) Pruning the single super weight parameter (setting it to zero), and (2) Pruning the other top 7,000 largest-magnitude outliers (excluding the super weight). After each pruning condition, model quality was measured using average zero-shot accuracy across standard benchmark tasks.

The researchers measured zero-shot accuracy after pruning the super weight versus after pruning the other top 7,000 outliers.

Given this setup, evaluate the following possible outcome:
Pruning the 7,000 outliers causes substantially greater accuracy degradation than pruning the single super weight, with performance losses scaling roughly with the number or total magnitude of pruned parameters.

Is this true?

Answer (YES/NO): NO